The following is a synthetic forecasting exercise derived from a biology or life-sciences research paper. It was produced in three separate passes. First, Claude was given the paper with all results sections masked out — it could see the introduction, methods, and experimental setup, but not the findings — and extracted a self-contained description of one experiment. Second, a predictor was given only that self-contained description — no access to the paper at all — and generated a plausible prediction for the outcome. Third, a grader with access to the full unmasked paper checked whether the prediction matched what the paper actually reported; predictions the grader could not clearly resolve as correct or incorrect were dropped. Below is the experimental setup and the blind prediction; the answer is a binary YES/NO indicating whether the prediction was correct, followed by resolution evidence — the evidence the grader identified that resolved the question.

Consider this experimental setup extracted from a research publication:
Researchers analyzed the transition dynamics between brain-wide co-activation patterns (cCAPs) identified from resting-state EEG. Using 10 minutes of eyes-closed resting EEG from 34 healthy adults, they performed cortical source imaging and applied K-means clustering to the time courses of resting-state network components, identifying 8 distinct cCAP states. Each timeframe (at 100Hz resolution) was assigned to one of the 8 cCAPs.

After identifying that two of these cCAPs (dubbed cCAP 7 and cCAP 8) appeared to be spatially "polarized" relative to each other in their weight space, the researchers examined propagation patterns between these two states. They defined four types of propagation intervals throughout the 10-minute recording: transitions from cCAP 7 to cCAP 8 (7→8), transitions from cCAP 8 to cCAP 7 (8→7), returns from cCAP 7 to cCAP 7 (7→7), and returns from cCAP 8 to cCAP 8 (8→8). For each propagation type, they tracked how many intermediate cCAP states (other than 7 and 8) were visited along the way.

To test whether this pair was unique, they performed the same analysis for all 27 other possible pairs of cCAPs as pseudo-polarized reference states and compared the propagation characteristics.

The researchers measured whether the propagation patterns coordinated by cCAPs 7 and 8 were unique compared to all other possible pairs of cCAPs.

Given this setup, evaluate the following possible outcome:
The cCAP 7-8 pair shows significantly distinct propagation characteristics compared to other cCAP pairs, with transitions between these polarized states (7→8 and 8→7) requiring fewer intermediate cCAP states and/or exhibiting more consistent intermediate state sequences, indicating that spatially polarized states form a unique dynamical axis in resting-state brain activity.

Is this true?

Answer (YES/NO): NO